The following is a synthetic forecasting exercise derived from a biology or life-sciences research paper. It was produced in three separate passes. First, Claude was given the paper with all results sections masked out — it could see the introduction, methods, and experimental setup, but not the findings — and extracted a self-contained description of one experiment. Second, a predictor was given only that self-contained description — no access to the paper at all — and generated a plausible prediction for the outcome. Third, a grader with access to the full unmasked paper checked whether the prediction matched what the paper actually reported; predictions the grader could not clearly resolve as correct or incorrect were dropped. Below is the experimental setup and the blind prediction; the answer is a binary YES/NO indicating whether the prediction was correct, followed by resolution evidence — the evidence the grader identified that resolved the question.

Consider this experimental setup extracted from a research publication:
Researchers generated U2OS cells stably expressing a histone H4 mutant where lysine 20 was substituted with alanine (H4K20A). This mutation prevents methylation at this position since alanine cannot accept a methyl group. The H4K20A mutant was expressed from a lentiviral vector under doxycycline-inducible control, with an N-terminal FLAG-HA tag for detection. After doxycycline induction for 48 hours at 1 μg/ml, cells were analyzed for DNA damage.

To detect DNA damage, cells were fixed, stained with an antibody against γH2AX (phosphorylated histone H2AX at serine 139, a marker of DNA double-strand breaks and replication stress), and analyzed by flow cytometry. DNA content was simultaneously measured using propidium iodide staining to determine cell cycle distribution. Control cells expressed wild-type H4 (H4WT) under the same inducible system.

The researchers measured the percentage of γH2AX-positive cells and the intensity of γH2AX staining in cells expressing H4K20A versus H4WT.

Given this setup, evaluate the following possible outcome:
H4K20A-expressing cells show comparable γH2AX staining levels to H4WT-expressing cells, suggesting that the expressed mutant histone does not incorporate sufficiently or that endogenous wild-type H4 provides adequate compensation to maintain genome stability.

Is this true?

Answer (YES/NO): NO